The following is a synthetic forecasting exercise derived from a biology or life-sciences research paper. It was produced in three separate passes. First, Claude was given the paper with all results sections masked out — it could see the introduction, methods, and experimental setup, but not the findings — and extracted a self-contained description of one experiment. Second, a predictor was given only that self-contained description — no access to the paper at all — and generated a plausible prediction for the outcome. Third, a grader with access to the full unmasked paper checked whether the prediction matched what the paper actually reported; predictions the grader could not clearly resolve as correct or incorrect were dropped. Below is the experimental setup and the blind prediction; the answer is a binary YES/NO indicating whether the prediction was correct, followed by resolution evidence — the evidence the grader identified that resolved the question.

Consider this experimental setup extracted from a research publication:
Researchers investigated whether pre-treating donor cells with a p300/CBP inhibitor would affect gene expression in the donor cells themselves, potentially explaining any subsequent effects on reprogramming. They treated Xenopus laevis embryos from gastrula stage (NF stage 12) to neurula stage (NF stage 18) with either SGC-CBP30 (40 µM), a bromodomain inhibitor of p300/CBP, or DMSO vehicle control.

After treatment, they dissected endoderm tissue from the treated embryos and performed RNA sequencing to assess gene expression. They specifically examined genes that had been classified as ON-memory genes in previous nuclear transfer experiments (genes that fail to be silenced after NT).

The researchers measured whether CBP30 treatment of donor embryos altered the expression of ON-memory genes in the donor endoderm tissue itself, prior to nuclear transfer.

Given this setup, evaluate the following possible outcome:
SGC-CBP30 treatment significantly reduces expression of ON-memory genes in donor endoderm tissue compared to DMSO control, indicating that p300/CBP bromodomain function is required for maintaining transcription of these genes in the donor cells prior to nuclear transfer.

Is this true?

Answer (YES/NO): NO